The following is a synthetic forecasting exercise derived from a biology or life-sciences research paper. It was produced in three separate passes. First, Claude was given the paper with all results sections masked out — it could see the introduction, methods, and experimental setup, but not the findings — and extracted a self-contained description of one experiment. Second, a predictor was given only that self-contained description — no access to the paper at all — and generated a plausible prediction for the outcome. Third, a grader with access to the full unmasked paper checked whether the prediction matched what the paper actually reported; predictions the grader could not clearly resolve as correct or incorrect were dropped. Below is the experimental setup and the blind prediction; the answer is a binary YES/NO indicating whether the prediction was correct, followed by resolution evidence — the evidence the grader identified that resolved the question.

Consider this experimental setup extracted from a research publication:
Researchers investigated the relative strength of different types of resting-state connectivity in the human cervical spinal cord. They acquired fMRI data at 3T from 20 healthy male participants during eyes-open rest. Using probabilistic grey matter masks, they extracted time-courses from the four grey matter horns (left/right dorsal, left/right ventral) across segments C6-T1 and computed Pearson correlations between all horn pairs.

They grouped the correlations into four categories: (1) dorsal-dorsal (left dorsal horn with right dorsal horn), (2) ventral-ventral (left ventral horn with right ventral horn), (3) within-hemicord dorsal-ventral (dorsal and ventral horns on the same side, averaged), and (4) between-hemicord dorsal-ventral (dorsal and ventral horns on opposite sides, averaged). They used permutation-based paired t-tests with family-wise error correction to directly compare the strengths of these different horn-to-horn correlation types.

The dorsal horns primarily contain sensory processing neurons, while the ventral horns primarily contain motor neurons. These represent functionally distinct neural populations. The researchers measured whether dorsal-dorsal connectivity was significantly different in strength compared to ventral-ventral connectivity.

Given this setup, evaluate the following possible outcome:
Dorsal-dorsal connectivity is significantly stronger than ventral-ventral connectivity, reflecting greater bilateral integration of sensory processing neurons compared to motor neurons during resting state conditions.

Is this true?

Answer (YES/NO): NO